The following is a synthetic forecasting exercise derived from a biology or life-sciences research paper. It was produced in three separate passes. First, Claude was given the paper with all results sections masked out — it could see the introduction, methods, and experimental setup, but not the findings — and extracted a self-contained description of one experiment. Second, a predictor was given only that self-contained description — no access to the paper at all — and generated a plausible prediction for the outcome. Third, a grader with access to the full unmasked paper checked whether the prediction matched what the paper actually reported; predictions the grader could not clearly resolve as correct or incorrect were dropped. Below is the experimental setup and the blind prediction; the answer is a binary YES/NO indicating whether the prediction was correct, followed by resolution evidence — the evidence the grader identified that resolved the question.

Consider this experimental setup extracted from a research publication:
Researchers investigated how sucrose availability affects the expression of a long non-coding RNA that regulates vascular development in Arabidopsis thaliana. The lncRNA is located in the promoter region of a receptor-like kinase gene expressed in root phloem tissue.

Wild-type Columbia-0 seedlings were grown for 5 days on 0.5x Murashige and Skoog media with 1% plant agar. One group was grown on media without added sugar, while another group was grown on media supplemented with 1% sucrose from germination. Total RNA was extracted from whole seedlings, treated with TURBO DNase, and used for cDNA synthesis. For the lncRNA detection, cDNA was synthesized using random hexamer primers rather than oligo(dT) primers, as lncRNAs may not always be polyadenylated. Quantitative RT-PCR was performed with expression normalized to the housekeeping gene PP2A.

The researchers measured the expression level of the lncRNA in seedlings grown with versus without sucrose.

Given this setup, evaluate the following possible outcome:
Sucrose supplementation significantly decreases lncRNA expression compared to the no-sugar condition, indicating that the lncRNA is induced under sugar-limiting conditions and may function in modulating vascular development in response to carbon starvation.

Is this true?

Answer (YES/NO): NO